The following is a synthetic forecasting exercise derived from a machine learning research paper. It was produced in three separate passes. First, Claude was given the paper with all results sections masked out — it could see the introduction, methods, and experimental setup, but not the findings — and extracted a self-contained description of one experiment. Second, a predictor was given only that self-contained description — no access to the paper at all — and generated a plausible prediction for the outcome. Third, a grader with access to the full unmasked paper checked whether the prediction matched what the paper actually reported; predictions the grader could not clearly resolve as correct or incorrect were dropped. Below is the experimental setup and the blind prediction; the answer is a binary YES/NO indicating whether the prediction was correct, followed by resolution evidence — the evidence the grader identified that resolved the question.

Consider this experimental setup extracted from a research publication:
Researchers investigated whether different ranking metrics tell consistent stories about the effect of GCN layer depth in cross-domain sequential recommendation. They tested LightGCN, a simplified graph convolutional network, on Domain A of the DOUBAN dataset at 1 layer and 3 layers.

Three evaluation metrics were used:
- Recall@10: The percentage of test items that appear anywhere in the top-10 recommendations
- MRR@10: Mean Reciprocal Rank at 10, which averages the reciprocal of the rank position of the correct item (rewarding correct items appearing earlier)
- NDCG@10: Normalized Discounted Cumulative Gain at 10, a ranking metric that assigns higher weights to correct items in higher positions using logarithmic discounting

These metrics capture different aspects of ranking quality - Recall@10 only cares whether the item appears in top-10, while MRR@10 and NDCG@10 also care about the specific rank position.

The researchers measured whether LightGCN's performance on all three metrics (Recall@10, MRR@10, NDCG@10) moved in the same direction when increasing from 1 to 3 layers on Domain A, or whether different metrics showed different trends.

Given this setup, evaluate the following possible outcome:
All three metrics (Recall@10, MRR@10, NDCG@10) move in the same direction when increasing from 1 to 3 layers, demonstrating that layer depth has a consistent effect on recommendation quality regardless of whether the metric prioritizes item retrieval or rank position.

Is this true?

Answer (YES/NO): YES